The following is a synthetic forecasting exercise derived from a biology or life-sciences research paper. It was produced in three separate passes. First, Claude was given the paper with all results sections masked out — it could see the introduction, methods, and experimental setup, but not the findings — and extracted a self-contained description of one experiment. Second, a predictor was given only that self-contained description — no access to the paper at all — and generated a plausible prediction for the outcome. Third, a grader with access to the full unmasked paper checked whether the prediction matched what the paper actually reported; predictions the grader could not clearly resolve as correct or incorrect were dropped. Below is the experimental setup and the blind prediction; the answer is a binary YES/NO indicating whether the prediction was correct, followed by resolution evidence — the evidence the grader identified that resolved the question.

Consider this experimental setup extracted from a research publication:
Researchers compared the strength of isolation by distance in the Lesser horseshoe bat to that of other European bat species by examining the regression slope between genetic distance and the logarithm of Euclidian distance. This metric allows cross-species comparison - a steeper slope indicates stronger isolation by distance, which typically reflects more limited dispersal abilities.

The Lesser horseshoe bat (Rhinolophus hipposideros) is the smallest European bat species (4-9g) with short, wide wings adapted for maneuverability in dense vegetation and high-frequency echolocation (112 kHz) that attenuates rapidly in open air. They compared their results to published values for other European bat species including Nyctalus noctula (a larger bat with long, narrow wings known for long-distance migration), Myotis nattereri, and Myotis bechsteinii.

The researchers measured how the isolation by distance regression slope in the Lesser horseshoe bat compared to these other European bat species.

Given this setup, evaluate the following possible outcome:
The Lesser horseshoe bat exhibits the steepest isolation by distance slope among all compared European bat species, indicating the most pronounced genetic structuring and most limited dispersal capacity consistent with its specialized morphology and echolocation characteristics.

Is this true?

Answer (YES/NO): YES